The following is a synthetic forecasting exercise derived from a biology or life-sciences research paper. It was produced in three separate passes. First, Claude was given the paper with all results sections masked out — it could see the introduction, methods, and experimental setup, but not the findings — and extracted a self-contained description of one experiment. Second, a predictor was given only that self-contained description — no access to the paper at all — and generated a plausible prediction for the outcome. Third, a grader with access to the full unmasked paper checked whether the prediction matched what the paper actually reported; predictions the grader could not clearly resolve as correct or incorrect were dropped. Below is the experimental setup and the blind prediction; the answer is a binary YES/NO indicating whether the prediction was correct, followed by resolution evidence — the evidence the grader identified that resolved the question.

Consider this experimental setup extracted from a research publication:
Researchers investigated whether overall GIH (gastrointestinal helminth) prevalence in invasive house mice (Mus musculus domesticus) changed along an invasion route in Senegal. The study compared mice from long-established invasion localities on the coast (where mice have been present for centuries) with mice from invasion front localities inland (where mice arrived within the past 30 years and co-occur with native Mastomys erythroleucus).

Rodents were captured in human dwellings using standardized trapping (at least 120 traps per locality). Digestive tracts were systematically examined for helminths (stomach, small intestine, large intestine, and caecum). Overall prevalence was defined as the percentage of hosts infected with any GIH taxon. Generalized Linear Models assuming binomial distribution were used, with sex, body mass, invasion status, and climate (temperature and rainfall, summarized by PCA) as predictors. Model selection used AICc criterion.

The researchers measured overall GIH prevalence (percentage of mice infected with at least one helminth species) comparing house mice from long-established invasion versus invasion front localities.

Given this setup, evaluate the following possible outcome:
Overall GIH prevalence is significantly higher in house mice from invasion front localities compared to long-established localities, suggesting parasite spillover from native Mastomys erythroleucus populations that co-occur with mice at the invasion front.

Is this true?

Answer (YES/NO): NO